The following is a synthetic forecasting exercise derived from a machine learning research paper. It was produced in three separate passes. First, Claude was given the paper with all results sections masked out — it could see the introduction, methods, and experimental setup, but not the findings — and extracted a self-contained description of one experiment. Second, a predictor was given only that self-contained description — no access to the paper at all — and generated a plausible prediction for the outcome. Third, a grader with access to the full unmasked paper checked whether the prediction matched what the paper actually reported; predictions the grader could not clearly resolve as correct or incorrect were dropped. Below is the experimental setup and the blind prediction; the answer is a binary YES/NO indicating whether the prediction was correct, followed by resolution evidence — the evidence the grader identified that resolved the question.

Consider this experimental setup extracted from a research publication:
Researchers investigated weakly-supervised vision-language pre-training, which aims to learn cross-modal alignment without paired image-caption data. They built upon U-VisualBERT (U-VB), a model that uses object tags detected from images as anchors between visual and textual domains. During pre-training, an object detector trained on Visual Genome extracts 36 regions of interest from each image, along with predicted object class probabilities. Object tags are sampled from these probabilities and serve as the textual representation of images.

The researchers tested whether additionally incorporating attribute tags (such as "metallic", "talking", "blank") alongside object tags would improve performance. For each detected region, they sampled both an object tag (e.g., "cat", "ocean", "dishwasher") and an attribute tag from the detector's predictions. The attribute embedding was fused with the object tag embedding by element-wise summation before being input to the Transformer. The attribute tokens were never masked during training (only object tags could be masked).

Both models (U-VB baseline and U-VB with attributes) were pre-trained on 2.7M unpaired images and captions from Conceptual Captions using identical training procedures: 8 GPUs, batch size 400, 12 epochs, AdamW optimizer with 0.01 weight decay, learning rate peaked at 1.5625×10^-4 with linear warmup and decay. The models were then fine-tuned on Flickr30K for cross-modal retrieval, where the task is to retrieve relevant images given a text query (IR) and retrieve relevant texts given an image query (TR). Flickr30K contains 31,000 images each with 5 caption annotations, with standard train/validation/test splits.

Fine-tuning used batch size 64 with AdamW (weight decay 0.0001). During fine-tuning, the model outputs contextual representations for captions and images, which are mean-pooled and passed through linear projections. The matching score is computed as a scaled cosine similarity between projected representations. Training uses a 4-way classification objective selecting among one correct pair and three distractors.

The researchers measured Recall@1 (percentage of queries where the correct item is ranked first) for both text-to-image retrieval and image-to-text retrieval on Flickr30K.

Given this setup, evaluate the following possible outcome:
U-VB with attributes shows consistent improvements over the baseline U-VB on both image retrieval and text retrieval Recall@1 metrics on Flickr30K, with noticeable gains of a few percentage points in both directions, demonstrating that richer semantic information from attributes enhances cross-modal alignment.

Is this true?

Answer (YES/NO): NO